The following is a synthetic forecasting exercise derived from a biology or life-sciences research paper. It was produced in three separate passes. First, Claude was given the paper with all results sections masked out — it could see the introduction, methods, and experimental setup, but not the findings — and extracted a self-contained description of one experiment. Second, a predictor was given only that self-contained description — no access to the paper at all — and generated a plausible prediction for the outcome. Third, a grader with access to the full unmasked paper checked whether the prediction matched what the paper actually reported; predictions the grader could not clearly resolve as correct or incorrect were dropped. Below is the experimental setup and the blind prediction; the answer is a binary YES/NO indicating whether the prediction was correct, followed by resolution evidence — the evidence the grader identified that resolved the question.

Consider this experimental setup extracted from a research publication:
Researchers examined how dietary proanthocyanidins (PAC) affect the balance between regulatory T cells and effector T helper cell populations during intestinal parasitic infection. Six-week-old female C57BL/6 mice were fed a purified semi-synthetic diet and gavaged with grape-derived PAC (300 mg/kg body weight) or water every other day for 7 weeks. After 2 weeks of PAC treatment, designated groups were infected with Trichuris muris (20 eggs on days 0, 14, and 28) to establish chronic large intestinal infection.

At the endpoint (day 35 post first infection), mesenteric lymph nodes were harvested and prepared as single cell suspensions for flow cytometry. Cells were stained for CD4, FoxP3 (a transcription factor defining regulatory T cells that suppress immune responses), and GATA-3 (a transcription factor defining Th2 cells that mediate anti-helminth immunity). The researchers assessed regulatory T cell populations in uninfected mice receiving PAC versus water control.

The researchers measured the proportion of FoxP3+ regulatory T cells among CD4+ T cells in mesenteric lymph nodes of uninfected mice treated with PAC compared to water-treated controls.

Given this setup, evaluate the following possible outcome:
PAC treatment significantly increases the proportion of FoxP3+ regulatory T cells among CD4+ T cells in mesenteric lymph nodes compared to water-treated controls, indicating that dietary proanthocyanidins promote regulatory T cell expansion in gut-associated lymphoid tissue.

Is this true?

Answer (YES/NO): NO